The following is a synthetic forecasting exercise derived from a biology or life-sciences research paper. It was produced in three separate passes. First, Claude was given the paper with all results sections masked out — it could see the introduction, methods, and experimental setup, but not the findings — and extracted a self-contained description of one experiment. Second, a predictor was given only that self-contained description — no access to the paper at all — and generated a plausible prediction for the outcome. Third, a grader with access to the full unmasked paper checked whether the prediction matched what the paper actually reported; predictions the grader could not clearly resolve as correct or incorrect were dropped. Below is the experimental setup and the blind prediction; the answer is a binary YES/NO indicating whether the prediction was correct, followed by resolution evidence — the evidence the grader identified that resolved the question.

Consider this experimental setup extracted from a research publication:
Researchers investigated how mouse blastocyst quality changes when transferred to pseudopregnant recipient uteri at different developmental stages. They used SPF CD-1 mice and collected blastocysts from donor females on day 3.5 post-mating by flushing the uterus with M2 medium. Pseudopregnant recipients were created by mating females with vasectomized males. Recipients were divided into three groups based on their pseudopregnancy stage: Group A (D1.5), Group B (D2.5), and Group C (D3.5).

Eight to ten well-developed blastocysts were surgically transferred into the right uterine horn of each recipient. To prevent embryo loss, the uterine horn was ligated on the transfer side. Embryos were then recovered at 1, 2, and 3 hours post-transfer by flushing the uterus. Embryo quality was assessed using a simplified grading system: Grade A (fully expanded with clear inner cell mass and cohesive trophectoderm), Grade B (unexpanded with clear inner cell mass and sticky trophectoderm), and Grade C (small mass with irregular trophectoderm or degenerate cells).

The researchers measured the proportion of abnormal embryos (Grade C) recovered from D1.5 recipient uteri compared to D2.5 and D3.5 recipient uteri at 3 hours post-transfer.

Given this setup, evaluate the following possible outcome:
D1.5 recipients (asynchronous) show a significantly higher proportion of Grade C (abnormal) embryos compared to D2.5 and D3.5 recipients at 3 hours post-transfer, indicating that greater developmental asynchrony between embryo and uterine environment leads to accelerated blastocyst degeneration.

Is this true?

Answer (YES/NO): YES